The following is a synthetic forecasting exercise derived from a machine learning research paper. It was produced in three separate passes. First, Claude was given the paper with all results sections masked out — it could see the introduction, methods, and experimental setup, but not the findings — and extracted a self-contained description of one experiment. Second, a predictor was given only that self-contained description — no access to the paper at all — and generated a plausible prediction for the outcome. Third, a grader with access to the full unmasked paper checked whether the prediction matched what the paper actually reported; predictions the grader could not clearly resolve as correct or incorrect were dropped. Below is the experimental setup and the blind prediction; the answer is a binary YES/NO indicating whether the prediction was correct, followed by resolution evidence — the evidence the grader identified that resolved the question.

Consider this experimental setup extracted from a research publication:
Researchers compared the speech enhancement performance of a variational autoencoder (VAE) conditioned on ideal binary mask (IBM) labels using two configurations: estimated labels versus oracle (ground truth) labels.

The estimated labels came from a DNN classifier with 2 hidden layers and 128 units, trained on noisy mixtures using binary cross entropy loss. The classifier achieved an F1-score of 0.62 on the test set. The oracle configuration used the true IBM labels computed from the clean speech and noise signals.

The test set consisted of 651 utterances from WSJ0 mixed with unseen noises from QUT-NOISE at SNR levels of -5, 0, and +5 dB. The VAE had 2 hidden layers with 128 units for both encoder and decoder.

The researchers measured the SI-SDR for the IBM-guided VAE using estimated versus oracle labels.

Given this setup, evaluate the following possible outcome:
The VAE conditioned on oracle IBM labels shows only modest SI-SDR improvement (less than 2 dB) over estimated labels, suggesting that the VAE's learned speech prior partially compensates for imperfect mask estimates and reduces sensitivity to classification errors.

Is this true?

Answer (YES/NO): NO